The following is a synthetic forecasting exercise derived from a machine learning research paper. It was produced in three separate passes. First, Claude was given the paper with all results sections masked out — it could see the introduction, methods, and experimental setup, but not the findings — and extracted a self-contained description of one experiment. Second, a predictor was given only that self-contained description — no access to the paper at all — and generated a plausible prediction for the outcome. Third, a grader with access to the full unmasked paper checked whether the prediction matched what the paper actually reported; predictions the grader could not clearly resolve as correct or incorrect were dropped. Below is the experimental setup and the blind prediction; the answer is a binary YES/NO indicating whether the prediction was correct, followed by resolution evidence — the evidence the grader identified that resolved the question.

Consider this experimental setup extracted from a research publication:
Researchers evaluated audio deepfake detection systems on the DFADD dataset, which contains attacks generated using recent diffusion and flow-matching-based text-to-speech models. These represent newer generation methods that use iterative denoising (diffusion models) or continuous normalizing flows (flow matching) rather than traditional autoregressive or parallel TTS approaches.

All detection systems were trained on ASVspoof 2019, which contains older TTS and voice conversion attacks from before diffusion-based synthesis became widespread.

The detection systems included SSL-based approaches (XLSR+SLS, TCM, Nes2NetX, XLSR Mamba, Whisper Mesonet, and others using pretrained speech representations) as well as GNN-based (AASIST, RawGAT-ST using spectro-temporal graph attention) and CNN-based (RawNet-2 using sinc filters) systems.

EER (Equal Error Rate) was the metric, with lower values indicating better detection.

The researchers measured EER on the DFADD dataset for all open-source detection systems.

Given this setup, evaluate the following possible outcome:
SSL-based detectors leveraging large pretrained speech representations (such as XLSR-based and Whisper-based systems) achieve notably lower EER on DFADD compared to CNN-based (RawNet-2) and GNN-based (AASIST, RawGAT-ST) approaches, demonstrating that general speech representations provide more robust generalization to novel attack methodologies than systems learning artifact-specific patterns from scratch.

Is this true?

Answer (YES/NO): NO